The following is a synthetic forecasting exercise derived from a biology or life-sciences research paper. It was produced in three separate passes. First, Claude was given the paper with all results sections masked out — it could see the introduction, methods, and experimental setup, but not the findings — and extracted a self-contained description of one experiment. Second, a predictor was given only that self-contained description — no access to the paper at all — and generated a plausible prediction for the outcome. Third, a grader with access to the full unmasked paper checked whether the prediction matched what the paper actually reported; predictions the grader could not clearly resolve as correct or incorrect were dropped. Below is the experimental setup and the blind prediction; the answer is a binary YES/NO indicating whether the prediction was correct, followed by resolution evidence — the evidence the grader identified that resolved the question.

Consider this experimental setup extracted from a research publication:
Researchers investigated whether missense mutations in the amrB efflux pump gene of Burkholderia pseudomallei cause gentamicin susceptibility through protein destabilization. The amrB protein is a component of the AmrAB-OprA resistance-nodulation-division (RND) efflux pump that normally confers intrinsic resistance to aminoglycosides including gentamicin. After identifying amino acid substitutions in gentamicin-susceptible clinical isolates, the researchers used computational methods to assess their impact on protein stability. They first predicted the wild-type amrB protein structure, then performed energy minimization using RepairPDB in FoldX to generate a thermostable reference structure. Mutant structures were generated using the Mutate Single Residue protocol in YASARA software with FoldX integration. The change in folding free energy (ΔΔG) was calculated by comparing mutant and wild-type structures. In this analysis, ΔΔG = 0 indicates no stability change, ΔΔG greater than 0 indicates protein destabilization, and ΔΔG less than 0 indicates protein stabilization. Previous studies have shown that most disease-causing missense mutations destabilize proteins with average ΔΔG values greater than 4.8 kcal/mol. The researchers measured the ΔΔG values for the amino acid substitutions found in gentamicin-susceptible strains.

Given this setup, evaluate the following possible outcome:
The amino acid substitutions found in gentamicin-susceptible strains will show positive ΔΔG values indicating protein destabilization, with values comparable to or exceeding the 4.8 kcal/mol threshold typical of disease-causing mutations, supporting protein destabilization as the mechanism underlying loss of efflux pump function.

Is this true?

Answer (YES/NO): NO